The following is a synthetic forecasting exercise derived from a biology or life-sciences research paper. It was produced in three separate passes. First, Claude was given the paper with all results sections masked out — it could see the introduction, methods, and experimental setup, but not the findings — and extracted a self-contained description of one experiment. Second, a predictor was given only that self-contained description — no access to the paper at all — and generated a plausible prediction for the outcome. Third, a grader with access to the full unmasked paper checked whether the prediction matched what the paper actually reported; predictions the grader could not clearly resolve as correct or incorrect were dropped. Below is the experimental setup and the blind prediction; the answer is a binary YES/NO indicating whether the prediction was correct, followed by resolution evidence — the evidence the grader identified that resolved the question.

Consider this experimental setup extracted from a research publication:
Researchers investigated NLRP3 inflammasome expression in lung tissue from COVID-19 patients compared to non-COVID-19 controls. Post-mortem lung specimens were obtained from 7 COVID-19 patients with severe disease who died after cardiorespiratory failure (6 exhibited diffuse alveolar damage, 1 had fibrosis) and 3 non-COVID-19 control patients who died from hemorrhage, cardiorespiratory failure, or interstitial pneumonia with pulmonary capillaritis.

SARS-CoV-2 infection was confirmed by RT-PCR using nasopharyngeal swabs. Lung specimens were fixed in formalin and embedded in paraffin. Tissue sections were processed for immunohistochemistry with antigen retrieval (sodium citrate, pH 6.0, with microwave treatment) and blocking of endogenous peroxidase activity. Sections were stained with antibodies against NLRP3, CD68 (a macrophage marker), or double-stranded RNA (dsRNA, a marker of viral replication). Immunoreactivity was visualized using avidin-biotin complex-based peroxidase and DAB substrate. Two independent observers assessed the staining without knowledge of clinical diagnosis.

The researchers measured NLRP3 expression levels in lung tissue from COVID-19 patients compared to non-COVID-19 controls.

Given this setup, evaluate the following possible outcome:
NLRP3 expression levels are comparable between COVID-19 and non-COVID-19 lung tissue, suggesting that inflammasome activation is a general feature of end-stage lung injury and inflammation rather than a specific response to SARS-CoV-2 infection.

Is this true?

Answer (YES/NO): NO